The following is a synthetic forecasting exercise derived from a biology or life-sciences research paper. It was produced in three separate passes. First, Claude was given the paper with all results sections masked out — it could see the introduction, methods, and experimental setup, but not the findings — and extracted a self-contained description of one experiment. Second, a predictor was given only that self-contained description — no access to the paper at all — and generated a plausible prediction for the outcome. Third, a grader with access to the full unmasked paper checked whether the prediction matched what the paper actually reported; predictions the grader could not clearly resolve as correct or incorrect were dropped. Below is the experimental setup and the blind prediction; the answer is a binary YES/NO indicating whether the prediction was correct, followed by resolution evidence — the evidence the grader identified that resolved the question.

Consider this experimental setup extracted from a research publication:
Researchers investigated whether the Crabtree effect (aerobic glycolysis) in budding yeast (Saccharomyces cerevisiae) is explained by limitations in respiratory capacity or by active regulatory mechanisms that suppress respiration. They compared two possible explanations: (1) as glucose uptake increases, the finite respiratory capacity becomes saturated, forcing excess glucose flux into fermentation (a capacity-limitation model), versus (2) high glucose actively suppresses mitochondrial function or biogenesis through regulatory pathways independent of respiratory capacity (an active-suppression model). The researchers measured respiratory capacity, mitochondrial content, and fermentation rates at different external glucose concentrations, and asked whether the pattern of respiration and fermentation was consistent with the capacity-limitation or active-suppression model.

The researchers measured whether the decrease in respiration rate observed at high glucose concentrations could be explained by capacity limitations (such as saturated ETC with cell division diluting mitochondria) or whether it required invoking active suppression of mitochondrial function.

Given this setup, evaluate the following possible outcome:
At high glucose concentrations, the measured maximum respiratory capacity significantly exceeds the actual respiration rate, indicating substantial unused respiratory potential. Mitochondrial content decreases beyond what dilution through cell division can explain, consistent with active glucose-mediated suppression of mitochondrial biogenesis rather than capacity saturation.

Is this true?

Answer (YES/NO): NO